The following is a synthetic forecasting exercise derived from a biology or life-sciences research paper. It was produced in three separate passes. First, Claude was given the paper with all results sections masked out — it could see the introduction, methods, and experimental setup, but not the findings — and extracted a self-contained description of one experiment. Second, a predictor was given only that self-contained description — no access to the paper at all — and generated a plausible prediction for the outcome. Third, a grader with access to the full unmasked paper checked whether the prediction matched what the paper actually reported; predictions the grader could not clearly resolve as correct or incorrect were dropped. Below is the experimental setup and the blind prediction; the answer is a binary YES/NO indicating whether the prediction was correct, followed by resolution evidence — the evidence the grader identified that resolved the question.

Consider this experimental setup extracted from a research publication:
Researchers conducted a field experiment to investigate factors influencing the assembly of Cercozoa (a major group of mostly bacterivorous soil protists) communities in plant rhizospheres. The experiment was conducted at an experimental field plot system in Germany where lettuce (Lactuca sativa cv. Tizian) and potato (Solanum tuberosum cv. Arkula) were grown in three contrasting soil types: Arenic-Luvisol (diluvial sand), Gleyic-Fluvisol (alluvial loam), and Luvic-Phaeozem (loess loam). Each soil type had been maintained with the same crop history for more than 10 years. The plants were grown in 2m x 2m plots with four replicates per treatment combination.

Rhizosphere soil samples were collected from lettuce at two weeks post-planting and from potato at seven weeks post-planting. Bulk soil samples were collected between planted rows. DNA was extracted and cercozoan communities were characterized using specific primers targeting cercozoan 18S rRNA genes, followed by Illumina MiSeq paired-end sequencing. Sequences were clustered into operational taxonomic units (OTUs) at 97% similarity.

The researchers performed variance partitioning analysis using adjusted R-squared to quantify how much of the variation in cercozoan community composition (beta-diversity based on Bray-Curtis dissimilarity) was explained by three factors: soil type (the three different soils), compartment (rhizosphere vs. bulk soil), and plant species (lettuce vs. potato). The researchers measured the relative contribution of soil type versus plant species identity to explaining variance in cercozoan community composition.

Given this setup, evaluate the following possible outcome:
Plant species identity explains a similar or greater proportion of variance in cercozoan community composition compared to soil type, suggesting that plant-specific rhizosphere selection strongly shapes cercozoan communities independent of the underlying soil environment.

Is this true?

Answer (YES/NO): YES